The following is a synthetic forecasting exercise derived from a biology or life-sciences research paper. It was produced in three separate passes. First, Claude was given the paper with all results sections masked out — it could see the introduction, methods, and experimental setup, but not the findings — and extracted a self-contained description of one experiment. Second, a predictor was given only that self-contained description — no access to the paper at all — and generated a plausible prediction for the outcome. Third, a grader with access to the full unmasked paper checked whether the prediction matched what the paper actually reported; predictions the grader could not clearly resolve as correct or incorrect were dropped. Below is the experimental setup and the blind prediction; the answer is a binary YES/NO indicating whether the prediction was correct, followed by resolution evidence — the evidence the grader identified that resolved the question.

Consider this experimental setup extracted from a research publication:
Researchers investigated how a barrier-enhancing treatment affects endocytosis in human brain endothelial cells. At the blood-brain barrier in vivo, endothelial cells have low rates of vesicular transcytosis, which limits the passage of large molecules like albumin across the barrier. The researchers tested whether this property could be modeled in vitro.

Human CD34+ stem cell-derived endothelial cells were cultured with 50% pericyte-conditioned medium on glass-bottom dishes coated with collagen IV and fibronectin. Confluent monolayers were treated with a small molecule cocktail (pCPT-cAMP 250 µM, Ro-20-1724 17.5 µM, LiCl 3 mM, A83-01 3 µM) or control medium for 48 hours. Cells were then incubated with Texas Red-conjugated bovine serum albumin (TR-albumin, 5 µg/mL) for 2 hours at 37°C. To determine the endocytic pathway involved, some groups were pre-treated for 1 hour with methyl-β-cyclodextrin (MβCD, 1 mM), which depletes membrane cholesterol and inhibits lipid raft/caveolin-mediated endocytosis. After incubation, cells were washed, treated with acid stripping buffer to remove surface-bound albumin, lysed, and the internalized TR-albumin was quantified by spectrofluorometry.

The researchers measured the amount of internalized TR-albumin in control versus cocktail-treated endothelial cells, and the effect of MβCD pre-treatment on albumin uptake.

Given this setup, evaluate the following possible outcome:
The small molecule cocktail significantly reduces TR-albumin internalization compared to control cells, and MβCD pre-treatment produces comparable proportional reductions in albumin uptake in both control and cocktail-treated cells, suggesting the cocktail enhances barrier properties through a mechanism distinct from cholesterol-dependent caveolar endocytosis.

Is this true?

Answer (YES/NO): NO